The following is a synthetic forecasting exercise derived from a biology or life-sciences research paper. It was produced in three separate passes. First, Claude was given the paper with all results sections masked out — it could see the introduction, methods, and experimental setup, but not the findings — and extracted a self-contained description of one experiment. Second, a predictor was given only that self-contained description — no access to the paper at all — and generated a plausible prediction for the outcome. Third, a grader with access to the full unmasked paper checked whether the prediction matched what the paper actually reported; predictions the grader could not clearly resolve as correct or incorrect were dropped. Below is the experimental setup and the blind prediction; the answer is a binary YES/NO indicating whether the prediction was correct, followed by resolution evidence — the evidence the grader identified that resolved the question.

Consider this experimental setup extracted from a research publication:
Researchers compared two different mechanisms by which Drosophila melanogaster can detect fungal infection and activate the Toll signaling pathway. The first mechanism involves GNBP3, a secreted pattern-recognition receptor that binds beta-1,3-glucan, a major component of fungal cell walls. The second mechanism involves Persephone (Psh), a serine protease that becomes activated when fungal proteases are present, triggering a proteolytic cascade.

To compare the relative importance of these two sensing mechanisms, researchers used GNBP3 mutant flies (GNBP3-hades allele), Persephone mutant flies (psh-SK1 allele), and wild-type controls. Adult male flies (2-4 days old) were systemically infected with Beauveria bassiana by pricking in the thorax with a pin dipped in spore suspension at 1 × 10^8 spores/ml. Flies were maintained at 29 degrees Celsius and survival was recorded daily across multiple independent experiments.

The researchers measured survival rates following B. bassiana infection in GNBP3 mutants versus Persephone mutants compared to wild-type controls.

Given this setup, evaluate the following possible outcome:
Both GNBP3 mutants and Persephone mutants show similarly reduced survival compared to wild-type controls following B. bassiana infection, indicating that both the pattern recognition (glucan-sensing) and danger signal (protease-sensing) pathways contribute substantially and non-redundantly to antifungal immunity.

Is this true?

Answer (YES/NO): NO